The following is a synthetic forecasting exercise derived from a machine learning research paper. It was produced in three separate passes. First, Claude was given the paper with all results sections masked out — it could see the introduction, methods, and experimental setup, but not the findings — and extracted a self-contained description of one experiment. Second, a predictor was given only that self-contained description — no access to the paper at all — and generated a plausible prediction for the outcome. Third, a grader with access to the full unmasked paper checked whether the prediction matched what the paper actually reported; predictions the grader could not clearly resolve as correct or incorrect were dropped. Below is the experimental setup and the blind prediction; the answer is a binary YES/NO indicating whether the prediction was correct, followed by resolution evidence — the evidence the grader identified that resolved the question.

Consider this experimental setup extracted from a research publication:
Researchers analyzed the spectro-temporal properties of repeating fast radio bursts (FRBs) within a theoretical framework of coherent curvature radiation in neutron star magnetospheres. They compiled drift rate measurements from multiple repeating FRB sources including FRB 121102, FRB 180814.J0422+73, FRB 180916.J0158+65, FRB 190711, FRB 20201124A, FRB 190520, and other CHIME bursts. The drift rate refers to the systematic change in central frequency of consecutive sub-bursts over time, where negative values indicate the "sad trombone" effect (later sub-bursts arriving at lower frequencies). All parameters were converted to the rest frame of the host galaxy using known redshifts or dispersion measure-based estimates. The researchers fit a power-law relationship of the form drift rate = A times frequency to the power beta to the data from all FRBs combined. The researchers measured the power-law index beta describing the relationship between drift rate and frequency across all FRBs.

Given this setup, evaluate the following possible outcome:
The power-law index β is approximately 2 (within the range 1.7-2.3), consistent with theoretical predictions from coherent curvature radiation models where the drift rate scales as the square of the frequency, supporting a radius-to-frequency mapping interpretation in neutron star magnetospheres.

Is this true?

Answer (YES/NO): NO